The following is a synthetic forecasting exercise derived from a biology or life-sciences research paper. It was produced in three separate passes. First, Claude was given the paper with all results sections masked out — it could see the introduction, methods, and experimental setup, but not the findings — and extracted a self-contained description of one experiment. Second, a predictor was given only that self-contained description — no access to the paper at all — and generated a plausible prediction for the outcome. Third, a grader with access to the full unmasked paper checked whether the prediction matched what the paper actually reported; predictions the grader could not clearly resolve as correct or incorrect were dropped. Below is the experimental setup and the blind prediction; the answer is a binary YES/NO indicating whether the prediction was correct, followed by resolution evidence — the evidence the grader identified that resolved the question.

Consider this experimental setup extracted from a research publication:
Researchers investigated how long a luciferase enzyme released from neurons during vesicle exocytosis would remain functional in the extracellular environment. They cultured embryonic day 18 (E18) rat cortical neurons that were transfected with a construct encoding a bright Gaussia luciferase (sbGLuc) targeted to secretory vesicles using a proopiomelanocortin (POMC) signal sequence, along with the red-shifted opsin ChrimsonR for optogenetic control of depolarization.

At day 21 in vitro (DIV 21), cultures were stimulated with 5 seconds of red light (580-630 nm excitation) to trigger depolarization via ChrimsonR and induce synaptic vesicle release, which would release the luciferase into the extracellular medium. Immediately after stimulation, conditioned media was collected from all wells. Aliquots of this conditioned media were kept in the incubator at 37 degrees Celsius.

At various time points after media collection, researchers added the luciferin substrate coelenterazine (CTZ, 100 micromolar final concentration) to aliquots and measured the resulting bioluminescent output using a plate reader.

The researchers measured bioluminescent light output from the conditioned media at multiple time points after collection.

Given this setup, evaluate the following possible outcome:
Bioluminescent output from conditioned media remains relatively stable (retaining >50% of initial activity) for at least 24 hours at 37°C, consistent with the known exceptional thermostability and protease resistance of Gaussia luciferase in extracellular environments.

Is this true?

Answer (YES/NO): NO